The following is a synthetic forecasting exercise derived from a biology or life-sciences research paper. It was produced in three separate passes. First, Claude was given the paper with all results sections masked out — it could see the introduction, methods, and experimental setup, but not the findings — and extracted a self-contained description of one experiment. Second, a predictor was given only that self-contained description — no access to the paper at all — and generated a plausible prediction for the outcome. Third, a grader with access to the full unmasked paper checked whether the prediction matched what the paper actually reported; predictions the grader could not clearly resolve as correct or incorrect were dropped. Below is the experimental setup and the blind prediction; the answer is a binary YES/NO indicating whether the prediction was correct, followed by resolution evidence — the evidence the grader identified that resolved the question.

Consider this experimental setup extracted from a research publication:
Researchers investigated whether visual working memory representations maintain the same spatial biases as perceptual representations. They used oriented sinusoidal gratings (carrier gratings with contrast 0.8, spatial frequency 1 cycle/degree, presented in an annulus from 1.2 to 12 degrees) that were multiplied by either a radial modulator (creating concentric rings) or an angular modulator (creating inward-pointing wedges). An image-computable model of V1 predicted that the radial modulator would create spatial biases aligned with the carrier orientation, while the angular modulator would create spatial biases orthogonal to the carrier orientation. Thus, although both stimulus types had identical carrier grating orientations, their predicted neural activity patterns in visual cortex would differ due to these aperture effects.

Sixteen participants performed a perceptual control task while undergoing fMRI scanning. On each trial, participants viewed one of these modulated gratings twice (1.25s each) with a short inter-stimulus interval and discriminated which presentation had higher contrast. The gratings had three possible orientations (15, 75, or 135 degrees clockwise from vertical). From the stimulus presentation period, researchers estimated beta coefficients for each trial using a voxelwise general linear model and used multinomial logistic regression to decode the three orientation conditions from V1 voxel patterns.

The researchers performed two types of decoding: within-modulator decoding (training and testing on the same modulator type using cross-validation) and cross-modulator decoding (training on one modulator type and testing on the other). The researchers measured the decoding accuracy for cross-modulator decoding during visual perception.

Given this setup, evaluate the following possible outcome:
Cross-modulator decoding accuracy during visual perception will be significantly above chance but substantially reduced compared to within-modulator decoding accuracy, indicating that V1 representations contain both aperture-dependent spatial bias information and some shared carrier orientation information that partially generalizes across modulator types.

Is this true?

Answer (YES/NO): NO